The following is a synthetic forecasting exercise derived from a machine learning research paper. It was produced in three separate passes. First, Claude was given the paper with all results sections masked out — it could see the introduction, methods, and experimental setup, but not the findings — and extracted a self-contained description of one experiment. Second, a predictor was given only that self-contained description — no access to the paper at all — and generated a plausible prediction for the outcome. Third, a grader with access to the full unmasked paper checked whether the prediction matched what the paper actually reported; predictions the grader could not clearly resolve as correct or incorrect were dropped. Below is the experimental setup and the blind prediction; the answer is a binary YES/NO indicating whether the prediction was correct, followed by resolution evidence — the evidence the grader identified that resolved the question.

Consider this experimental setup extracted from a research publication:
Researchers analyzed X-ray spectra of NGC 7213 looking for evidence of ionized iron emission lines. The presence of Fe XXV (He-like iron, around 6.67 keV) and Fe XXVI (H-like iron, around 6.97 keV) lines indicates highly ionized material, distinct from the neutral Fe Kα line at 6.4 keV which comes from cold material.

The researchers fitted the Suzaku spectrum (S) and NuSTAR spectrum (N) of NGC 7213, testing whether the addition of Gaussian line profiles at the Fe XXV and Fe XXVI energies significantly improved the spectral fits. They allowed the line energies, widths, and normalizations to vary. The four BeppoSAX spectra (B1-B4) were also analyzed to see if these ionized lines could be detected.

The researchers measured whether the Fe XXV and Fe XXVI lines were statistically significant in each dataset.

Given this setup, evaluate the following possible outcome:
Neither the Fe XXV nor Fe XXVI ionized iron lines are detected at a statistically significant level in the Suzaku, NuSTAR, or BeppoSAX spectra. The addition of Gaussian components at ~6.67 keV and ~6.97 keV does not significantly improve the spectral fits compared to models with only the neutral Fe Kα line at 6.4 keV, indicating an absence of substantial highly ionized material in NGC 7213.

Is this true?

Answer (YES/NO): NO